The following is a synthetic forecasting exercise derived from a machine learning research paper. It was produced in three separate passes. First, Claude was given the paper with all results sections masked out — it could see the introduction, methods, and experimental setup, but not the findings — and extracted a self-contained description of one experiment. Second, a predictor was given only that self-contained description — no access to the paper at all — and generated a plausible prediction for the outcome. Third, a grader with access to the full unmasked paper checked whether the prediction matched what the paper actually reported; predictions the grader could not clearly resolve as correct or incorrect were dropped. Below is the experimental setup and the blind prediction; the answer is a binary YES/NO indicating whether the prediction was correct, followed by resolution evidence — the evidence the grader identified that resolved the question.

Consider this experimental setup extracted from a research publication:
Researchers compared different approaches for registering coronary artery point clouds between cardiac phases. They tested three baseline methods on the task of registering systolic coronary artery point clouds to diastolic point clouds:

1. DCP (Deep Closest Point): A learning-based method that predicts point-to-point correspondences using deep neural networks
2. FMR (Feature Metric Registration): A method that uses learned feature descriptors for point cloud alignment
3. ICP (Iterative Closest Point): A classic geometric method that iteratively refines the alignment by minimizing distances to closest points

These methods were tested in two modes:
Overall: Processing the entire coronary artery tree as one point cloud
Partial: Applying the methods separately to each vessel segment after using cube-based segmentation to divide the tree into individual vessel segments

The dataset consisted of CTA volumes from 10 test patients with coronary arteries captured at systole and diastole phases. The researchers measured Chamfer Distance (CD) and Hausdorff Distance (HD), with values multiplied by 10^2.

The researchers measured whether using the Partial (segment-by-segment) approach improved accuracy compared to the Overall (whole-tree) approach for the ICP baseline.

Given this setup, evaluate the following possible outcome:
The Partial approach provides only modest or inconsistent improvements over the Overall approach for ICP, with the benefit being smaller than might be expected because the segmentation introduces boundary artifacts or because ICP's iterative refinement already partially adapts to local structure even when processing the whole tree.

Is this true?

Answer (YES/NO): NO